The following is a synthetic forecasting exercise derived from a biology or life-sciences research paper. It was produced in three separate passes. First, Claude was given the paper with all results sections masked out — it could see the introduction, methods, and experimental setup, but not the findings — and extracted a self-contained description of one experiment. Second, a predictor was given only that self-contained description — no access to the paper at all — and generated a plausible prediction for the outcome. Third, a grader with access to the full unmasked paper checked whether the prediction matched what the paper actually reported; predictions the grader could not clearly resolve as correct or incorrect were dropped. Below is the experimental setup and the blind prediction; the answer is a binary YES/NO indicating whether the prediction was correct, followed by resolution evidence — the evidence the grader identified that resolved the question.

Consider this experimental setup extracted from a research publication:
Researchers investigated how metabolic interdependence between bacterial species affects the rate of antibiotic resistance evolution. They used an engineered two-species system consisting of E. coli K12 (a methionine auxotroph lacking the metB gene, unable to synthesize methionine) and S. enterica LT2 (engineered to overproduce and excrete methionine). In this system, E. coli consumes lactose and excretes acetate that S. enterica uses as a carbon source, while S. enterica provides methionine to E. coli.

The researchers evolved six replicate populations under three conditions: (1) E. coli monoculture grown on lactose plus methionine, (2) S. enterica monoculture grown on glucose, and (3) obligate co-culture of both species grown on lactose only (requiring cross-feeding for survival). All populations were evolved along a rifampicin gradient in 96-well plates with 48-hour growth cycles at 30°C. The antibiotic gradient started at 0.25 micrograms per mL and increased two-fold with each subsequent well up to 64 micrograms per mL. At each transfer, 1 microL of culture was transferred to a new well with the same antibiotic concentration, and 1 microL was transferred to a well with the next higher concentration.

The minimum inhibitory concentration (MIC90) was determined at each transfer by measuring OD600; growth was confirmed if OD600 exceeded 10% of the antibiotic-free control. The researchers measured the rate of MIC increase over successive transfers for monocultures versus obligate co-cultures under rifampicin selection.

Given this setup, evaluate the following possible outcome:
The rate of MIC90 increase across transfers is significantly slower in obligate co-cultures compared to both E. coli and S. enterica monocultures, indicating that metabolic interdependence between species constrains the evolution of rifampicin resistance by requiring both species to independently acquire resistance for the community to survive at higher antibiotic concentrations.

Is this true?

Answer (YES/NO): YES